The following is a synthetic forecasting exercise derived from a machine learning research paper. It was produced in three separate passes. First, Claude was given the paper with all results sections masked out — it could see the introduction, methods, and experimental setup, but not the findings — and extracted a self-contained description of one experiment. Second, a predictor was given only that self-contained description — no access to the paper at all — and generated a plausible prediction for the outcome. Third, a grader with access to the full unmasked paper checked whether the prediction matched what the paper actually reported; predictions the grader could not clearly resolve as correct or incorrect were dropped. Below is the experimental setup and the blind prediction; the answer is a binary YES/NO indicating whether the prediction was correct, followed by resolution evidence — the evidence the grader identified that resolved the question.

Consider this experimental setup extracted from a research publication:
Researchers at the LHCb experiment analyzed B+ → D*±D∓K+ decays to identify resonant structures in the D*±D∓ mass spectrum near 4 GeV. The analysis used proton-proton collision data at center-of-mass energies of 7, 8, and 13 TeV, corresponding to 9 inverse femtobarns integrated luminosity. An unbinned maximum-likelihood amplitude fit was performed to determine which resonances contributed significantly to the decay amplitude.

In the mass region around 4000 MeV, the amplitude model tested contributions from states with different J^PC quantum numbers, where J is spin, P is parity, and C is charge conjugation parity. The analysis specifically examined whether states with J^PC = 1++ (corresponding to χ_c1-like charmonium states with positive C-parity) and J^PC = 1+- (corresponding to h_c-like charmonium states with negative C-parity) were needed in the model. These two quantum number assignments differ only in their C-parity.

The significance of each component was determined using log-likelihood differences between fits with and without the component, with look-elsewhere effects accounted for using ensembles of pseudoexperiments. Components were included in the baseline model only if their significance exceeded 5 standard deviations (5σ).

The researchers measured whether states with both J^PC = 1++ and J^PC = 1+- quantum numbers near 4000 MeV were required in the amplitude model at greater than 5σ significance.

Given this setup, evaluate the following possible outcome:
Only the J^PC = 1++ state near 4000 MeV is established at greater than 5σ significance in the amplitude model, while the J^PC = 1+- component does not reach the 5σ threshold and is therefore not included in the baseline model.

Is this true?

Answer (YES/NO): NO